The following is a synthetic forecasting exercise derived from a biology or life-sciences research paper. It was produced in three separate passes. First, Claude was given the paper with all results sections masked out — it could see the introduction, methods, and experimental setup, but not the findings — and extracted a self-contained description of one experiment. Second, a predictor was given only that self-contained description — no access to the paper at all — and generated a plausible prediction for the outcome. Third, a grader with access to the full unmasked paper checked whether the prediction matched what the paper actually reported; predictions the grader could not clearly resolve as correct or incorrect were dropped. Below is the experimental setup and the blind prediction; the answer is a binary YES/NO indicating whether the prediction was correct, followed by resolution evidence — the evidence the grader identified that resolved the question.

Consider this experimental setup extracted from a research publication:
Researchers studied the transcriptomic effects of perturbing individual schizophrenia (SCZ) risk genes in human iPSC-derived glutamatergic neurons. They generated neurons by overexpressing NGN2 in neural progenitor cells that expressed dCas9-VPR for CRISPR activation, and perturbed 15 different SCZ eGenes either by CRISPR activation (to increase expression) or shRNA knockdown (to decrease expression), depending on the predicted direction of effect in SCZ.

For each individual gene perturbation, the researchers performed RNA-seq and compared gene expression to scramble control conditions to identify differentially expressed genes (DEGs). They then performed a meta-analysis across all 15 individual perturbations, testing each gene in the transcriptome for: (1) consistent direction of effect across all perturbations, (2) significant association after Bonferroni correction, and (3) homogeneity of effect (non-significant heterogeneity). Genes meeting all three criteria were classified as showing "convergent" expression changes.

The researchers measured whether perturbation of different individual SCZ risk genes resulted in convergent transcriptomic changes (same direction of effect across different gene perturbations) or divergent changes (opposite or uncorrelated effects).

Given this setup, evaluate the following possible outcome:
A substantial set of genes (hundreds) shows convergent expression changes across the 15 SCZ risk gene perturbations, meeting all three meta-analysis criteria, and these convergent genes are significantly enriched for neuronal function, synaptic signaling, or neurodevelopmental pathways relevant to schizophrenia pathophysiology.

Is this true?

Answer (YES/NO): NO